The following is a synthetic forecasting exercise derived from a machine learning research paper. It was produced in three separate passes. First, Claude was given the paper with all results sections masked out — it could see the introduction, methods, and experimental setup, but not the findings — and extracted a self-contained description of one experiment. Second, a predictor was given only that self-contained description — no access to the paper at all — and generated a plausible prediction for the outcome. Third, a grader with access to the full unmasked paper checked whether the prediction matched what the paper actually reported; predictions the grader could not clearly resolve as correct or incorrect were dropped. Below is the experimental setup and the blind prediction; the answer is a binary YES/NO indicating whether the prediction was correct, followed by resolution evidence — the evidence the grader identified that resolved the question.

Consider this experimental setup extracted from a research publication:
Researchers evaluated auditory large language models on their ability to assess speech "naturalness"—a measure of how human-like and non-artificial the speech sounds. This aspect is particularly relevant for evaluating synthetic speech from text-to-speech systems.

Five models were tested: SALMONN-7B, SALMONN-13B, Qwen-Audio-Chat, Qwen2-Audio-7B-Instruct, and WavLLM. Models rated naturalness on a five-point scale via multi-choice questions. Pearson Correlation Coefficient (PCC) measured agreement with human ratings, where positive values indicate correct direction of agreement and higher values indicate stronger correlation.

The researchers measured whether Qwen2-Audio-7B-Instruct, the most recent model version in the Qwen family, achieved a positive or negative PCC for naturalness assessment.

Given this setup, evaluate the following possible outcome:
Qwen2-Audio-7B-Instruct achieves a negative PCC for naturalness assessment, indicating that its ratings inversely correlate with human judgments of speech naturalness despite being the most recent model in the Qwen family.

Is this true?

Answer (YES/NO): YES